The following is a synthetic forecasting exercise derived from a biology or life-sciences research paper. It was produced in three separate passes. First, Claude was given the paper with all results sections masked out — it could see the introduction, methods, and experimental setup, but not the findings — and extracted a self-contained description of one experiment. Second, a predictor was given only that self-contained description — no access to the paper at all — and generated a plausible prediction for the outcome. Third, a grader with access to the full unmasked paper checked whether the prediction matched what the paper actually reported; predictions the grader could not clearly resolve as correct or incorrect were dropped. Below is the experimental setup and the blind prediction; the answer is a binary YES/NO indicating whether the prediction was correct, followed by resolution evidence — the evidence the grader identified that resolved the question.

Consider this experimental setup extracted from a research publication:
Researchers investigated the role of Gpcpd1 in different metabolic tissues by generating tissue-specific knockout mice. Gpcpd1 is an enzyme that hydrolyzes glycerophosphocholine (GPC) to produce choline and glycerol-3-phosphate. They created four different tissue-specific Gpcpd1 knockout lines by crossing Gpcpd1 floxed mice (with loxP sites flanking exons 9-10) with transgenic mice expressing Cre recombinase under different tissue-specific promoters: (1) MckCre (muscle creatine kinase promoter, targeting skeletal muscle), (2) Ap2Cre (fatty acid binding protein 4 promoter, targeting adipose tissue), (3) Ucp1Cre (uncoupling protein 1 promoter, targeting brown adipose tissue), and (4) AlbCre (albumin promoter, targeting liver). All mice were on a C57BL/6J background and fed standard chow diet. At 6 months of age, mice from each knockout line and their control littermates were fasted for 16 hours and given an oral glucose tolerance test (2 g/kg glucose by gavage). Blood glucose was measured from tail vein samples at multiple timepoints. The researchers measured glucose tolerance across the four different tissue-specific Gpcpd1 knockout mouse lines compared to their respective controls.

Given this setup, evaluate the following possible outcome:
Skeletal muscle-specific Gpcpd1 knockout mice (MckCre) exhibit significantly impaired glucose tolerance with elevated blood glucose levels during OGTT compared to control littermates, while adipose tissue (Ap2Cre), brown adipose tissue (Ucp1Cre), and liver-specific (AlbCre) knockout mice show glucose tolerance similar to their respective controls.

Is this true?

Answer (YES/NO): YES